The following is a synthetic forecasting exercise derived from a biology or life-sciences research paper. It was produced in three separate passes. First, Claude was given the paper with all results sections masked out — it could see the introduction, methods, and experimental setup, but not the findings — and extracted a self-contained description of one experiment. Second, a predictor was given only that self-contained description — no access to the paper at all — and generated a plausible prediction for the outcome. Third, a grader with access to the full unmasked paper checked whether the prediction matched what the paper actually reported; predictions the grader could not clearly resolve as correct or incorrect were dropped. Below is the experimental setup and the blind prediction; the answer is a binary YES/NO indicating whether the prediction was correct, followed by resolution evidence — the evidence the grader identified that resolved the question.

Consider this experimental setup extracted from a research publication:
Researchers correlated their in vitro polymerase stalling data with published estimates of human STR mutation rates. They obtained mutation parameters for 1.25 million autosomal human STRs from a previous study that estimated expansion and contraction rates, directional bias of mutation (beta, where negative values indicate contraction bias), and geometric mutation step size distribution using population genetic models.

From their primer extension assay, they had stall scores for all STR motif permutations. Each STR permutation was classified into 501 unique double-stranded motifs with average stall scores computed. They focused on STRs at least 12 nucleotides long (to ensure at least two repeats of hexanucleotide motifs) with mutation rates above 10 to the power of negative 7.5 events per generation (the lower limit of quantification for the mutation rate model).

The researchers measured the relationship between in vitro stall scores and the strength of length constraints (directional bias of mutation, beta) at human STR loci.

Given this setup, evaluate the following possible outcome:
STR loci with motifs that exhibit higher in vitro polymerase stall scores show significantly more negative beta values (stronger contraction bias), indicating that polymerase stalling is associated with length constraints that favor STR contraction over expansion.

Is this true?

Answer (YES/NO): NO